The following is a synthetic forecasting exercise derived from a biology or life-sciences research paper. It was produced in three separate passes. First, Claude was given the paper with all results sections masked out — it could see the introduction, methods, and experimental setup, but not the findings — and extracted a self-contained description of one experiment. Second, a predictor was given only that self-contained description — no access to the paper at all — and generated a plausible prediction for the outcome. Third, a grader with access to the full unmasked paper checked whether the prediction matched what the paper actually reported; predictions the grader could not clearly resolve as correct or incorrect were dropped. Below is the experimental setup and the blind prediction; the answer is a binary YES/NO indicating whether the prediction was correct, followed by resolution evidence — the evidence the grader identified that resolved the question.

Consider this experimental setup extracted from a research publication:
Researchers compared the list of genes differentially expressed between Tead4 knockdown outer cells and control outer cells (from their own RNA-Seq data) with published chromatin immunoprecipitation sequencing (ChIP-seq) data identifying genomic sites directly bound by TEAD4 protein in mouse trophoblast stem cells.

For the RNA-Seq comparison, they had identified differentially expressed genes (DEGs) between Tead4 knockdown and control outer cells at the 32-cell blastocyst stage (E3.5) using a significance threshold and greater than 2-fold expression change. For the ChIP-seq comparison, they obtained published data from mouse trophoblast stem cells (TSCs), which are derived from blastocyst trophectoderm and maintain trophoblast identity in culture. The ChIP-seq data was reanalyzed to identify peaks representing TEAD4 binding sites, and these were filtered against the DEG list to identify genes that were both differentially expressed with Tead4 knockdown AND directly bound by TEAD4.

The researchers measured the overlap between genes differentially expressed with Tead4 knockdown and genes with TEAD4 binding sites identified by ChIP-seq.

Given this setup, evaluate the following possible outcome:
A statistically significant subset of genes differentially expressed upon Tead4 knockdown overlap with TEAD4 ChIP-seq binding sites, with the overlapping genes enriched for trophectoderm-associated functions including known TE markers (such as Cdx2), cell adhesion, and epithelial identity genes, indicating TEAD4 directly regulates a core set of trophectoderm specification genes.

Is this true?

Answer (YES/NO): NO